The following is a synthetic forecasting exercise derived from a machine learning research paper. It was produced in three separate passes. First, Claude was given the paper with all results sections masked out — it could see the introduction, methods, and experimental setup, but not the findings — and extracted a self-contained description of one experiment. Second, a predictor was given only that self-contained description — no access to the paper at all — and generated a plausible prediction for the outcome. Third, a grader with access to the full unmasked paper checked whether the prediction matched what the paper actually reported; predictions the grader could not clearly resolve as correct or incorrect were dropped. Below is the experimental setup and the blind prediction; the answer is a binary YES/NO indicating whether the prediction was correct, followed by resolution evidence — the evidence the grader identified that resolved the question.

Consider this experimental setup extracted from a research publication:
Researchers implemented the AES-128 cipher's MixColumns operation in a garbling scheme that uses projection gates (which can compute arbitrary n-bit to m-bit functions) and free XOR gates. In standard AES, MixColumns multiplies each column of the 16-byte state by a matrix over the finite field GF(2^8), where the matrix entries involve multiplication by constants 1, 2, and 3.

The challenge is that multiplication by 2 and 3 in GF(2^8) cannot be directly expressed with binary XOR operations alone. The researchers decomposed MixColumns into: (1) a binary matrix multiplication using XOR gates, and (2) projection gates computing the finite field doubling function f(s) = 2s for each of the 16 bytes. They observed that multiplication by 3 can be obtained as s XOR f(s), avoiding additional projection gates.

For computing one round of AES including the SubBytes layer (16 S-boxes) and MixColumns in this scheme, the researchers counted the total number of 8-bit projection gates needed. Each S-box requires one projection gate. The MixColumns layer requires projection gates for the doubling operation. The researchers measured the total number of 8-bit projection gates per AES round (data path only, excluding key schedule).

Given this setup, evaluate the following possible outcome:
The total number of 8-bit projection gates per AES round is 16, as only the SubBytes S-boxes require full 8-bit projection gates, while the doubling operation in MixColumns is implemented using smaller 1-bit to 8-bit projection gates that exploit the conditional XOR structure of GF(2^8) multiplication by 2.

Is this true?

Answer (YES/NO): NO